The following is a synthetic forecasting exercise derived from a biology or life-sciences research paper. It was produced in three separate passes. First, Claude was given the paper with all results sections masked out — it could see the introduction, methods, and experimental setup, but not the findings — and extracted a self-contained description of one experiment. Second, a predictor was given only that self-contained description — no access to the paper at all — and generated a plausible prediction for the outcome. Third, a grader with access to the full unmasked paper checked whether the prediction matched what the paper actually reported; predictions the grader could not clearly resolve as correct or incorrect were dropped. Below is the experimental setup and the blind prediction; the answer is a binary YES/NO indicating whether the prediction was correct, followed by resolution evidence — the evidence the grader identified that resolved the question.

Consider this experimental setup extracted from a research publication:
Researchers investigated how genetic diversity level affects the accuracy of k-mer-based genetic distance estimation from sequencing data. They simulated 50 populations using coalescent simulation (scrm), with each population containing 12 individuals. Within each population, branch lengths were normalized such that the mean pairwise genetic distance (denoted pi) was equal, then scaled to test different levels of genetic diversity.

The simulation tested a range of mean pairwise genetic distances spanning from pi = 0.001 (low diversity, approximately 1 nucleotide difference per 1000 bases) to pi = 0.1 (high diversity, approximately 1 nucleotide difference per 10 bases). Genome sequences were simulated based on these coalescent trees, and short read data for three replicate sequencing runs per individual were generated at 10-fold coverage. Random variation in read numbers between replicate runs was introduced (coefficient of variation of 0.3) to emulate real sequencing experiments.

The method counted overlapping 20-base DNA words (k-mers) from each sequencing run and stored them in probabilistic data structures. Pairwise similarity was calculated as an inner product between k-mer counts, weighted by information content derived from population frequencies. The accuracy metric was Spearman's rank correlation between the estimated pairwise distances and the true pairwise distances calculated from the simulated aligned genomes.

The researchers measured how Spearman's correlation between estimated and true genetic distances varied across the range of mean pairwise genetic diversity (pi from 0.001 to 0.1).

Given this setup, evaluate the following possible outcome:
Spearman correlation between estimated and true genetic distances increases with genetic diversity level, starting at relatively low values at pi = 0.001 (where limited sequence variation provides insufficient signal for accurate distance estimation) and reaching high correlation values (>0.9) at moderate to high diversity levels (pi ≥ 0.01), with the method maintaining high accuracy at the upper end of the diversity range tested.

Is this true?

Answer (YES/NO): NO